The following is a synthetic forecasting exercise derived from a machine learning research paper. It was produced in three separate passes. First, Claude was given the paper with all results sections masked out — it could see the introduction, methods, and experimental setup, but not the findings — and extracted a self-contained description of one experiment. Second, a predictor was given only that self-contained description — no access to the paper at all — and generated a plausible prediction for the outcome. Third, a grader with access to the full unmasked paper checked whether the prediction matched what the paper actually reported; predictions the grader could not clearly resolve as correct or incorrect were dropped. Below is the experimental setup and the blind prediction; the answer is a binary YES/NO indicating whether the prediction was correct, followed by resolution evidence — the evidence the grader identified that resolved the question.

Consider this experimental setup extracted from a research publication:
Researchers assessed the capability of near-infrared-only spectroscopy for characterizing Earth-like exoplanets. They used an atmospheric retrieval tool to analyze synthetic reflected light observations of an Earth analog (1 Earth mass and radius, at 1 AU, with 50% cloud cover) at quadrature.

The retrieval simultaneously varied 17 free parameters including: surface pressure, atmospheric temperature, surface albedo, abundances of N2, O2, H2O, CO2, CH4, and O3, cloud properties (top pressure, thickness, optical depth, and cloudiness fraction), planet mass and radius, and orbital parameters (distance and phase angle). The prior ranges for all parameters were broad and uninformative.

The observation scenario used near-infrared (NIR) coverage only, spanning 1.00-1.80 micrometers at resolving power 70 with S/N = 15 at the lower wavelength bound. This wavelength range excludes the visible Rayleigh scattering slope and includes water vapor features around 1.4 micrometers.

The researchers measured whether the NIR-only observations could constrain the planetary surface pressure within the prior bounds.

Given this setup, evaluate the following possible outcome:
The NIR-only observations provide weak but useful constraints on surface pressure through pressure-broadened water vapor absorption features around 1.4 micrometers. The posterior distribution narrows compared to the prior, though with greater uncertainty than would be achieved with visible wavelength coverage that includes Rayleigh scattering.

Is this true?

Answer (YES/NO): NO